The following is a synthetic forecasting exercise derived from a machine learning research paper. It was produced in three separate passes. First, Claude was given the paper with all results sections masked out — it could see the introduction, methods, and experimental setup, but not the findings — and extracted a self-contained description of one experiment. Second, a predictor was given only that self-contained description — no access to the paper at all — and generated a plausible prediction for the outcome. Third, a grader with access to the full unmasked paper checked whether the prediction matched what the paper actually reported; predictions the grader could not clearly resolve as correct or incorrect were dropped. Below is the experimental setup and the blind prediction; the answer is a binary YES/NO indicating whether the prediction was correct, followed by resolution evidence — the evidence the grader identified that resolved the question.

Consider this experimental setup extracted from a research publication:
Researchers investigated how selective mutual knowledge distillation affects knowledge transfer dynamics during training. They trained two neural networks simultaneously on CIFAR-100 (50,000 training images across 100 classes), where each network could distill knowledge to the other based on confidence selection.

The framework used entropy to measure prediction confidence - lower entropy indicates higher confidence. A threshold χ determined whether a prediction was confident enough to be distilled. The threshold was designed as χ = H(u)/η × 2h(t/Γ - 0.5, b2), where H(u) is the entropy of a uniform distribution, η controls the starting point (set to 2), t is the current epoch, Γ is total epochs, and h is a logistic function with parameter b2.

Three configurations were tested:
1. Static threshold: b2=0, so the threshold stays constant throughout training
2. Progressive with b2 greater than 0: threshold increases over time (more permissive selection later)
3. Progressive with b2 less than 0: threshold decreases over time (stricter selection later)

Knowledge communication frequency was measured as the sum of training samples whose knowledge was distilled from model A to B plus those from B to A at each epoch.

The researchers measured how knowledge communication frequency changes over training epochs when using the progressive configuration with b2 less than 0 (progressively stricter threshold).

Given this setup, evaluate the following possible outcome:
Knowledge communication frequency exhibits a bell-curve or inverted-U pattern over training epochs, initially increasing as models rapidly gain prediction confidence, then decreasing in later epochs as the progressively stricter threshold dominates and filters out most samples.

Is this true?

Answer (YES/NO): NO